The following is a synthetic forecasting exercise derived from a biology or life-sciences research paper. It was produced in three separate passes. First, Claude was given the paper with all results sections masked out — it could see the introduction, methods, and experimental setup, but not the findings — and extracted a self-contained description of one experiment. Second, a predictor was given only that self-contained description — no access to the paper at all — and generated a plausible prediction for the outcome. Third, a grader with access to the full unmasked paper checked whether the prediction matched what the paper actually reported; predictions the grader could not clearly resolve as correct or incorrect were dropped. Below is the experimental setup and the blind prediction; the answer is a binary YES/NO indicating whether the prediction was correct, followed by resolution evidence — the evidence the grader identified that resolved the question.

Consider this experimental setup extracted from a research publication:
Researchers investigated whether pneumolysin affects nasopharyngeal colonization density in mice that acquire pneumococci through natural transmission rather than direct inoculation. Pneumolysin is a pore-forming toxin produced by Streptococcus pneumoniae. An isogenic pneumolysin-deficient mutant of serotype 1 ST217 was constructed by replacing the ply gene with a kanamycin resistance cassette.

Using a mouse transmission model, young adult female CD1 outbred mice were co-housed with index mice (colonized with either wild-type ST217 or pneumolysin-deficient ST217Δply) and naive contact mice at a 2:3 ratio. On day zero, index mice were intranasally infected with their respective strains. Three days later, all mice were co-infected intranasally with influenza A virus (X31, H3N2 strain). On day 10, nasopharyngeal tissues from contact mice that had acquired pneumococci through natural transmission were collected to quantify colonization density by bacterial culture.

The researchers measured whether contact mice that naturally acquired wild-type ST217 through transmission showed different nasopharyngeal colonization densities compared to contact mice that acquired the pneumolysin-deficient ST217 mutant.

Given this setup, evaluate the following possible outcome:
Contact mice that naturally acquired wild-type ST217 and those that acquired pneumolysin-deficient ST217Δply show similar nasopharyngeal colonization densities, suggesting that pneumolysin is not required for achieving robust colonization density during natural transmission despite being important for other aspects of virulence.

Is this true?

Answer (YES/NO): YES